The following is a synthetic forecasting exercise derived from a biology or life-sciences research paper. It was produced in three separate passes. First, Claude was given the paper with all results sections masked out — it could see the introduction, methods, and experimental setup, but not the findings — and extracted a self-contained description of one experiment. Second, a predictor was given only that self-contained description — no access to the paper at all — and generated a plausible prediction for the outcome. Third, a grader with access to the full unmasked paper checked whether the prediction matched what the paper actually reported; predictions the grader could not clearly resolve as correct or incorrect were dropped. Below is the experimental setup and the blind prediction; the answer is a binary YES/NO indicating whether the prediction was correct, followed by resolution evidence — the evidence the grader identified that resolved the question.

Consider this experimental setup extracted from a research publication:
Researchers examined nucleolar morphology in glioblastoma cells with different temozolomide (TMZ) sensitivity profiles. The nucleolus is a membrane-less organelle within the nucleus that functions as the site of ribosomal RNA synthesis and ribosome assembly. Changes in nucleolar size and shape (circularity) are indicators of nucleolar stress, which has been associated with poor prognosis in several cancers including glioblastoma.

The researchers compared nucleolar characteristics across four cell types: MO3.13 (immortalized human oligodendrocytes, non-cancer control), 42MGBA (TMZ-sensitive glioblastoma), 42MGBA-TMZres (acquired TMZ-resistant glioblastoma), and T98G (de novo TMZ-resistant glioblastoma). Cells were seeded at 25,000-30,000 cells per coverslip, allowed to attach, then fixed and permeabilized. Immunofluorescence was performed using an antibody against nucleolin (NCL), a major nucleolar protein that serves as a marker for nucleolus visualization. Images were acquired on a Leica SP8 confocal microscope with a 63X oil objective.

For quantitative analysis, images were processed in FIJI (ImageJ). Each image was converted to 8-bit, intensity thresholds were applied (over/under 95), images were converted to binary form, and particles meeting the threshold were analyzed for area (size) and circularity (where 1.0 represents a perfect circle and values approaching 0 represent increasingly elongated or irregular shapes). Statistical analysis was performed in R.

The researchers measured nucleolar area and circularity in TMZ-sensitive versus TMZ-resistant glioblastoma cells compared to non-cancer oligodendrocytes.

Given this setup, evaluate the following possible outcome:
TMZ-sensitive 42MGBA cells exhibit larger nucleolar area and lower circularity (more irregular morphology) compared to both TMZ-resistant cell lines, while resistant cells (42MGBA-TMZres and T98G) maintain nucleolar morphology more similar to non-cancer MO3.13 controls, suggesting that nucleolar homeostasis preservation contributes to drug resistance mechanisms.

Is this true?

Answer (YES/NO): NO